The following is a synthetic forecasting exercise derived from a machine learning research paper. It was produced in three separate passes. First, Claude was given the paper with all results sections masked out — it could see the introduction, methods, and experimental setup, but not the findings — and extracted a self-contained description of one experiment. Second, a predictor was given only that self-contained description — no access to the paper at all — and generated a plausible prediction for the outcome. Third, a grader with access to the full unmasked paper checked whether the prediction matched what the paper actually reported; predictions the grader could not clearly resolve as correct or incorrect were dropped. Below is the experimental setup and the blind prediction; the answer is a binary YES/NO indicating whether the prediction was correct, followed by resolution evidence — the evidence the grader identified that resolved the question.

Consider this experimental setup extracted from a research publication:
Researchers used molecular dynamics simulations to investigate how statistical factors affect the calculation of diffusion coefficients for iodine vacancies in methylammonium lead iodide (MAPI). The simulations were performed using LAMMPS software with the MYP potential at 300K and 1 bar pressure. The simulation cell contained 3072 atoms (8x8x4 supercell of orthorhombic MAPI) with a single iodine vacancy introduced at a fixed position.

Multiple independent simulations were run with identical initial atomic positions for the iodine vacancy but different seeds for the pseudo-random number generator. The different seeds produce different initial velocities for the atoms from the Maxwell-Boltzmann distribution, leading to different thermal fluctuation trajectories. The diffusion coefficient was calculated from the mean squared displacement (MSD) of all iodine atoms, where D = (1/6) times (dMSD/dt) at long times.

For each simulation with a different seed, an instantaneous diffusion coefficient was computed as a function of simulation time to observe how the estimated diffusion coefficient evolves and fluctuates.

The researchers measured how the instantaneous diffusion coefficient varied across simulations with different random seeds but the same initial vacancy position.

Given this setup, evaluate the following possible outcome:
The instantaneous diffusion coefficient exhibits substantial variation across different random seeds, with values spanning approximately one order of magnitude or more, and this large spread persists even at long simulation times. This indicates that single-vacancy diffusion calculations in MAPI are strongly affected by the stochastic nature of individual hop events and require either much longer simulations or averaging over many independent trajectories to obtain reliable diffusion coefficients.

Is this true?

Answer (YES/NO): NO